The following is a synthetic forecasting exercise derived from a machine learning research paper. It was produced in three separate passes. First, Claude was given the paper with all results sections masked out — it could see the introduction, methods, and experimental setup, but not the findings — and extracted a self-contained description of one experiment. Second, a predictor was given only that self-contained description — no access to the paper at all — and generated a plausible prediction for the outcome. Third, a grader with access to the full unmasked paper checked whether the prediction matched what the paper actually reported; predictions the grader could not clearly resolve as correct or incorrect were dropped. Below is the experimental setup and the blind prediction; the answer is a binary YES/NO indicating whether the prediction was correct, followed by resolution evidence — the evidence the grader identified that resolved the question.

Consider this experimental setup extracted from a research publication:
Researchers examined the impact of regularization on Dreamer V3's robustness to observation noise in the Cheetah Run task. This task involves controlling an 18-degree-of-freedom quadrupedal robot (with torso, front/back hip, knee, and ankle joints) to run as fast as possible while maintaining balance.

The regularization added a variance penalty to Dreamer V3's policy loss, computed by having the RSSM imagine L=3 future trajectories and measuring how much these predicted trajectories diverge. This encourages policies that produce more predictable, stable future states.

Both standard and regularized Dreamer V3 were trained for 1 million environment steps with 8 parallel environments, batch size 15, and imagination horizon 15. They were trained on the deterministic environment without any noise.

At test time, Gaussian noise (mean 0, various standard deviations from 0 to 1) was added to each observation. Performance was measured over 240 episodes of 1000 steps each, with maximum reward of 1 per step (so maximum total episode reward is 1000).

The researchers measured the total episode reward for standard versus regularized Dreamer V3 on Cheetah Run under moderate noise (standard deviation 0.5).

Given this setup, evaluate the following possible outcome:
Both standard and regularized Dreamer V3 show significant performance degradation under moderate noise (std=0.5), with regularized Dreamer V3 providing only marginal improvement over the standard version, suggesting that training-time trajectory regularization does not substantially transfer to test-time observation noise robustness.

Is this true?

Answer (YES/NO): YES